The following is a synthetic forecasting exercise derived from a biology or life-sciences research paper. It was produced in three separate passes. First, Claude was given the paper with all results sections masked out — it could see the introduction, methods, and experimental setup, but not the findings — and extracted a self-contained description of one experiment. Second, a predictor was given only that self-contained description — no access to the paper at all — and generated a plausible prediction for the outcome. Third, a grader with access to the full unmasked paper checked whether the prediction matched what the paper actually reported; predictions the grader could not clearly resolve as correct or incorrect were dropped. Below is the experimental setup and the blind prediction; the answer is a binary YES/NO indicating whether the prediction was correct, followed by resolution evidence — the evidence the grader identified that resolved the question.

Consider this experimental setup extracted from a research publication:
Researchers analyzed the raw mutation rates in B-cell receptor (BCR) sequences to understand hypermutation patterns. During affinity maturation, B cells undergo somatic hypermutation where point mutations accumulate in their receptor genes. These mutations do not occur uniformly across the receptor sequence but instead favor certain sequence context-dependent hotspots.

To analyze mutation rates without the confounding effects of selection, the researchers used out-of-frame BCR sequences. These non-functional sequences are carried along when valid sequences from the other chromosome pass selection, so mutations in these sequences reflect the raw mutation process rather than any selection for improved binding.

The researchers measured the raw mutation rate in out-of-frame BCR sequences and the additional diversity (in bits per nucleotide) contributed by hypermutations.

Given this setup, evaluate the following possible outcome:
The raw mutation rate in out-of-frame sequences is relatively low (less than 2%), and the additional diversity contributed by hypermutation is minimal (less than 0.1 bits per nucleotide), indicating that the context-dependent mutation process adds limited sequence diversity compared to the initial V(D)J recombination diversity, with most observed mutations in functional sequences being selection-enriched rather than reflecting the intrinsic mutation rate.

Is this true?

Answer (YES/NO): NO